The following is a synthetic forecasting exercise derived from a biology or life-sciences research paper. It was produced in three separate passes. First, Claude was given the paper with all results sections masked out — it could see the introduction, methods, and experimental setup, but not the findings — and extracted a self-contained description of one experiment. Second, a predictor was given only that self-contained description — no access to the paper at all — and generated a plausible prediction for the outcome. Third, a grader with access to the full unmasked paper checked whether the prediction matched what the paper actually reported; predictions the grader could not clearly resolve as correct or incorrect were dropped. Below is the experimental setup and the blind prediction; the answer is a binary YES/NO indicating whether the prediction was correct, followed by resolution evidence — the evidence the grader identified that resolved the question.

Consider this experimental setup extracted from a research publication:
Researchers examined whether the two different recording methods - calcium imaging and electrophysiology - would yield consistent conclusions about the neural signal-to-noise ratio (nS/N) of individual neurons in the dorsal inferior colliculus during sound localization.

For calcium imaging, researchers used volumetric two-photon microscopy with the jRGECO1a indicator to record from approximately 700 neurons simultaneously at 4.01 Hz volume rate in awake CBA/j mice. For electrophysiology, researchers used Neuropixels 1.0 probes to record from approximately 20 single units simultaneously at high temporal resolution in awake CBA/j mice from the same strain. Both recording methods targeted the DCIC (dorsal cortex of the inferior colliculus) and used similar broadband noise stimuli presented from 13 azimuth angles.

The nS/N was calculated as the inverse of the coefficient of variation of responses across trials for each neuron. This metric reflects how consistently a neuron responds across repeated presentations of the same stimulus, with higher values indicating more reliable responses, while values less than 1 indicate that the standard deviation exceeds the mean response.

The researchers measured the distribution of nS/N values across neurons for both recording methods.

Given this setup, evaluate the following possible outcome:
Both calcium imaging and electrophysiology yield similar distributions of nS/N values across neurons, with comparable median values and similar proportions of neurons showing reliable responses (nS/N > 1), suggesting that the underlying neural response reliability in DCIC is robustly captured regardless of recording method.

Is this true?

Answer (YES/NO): NO